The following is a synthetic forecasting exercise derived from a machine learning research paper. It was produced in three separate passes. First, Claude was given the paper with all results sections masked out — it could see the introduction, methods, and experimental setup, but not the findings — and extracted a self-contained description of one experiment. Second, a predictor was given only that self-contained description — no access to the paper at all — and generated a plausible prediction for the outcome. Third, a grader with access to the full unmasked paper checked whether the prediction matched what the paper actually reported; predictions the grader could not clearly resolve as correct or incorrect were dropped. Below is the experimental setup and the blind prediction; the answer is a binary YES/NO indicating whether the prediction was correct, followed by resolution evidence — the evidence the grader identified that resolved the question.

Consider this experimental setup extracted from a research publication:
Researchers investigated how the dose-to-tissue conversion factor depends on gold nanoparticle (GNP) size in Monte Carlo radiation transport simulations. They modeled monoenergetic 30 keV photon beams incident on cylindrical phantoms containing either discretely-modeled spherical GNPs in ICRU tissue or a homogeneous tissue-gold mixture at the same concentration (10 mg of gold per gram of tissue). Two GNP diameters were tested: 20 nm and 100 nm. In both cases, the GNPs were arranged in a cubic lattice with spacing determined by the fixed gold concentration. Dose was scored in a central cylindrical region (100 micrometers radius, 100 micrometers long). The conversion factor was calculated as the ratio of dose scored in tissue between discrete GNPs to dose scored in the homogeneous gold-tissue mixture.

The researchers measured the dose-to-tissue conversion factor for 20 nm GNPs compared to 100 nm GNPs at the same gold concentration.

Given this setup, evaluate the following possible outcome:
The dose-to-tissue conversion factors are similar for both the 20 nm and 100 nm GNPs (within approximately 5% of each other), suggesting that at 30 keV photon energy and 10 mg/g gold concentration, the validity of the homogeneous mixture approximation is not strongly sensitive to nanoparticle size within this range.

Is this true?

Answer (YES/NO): NO